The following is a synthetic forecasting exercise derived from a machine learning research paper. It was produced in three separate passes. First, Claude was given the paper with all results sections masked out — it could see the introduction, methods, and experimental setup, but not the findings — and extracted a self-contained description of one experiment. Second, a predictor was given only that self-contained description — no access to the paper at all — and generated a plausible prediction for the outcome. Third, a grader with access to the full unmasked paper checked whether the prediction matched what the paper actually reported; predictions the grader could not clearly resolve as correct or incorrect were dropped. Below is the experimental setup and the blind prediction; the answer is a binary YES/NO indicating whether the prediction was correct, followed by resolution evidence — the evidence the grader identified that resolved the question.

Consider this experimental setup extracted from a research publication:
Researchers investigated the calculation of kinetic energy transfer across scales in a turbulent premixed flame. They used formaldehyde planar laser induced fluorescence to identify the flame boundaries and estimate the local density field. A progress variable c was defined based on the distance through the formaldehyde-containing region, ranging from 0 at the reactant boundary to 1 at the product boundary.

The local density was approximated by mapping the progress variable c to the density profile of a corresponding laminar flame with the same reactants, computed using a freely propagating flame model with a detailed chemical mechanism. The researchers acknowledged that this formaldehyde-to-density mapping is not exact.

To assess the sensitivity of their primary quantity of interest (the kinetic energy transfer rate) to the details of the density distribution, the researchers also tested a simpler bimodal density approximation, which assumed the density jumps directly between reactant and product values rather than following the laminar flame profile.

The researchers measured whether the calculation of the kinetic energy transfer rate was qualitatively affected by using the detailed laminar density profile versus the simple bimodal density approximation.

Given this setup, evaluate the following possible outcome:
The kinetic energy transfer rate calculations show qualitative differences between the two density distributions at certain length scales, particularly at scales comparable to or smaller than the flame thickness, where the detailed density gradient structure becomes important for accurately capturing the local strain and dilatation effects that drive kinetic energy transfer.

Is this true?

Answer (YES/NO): NO